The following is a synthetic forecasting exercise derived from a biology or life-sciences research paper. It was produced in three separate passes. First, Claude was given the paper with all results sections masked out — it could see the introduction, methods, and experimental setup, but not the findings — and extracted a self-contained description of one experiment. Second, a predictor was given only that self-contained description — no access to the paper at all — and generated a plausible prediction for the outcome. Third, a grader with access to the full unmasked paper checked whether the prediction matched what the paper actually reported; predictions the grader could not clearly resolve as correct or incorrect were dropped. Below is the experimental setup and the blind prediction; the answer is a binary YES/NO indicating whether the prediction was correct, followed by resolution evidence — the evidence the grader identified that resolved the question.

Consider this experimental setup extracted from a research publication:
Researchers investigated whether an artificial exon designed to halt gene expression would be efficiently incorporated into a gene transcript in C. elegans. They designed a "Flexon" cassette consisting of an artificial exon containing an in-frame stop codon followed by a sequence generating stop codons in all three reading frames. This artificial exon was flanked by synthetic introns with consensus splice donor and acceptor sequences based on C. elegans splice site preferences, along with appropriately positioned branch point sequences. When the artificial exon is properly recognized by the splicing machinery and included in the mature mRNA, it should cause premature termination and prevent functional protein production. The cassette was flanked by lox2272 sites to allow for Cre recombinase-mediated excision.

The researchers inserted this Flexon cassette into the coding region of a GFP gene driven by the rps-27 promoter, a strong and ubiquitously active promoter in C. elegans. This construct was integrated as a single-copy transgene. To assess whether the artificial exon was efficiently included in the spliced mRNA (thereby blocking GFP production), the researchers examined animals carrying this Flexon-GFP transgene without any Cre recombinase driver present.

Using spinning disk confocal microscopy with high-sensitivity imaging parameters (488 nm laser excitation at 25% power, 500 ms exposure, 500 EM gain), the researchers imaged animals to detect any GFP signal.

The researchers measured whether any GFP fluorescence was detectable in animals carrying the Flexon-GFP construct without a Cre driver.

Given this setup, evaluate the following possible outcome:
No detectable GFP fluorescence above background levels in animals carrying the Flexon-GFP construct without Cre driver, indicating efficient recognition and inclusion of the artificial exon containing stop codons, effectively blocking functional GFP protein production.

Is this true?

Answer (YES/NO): NO